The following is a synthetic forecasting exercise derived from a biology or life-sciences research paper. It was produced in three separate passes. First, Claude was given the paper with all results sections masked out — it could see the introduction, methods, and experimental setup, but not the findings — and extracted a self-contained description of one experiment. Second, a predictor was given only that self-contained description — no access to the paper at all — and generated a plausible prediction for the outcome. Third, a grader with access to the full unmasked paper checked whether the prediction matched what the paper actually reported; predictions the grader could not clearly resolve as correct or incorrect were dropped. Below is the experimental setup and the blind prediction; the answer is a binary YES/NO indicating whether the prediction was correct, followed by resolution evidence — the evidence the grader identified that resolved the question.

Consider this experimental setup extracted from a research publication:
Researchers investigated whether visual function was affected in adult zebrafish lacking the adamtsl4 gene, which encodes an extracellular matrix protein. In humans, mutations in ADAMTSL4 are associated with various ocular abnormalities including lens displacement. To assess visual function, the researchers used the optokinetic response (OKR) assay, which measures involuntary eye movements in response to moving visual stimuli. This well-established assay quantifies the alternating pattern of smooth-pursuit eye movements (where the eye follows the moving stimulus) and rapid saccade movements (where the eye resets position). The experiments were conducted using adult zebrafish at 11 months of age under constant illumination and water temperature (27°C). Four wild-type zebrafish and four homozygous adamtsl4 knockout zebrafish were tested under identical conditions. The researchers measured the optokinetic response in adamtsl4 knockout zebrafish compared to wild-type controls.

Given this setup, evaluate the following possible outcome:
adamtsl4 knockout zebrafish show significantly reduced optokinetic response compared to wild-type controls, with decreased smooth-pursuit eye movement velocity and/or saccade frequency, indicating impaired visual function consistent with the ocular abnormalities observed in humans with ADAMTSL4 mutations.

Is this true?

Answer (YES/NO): YES